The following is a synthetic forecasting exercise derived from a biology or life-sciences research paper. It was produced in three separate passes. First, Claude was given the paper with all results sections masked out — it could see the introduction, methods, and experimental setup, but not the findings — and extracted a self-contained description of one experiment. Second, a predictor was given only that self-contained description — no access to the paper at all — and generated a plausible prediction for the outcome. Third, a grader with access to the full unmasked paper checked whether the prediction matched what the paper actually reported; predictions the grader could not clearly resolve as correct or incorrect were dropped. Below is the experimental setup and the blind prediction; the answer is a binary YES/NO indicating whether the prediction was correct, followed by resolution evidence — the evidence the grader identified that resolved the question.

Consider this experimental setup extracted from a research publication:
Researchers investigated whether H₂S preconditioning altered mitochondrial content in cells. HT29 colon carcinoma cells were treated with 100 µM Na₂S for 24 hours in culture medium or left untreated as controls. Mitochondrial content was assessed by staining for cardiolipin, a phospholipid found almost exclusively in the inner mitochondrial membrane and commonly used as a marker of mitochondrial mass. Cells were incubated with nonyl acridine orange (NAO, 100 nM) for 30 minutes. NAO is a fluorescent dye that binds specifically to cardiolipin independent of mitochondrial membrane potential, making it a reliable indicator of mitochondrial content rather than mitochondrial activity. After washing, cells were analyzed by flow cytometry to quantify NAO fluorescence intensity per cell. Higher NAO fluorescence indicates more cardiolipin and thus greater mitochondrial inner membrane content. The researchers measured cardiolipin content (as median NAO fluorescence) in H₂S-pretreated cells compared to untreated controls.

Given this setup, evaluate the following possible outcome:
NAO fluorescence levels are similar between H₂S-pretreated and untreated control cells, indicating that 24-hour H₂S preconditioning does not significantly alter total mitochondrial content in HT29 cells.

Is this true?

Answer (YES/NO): YES